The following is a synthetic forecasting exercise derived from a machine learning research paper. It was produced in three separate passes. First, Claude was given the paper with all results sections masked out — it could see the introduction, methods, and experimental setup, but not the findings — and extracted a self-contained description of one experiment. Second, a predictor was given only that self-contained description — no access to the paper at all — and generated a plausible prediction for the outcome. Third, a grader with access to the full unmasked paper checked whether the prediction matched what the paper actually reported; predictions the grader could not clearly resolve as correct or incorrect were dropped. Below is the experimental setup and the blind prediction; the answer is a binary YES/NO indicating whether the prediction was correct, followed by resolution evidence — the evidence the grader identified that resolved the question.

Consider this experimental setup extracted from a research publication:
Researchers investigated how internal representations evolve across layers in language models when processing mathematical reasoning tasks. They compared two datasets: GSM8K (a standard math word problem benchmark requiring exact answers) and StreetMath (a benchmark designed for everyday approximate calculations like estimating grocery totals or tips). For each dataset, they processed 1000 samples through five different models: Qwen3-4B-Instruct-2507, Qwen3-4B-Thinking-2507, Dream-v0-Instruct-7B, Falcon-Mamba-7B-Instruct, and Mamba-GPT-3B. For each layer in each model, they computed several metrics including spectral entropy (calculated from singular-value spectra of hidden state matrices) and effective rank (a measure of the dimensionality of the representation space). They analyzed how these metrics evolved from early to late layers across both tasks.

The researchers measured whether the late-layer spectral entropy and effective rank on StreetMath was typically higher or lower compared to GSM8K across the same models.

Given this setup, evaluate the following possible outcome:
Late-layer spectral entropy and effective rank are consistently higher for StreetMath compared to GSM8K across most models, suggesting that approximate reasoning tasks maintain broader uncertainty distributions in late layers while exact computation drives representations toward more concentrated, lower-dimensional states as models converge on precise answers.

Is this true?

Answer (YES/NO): YES